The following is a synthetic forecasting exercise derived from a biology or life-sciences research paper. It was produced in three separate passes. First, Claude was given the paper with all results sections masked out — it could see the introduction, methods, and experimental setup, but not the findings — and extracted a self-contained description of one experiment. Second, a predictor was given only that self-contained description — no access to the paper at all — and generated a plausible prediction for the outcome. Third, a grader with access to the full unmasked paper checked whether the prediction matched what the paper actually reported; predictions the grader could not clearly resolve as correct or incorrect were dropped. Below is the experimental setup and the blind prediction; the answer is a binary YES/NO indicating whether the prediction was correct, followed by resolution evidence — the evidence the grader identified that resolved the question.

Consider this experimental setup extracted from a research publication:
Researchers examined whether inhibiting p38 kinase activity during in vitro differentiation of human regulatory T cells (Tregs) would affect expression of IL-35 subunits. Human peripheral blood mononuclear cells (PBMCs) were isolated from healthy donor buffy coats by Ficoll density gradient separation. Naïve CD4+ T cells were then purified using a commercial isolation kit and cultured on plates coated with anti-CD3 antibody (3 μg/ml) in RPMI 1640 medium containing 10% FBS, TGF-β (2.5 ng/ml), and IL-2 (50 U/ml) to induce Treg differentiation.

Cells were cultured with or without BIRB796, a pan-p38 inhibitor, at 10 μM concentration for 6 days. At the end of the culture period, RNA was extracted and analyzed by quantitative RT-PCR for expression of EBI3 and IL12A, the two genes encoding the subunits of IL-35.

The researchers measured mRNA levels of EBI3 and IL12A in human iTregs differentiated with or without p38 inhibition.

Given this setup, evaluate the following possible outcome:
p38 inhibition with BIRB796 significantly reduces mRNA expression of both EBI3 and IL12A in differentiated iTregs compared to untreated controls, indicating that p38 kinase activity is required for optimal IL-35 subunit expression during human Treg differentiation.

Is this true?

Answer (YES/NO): NO